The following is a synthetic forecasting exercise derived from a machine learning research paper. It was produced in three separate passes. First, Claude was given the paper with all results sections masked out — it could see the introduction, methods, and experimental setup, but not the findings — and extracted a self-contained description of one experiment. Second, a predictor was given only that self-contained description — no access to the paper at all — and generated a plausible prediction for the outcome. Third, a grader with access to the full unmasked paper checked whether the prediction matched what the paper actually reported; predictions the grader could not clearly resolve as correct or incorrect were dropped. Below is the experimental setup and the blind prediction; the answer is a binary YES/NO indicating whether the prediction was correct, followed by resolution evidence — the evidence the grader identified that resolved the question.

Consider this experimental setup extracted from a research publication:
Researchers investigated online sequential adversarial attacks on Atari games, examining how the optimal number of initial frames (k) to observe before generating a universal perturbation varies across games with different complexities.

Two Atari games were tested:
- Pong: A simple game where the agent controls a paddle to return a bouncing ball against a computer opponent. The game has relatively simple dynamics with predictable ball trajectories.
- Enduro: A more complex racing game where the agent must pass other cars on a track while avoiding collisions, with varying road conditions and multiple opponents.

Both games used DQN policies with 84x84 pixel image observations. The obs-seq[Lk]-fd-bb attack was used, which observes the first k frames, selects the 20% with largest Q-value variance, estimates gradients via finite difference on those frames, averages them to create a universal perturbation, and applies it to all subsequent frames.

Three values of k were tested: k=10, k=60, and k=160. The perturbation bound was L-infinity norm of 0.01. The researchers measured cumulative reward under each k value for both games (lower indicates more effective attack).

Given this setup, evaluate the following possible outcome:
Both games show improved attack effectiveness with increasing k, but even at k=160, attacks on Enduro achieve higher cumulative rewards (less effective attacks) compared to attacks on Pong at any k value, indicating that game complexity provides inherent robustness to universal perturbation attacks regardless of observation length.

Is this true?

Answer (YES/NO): NO